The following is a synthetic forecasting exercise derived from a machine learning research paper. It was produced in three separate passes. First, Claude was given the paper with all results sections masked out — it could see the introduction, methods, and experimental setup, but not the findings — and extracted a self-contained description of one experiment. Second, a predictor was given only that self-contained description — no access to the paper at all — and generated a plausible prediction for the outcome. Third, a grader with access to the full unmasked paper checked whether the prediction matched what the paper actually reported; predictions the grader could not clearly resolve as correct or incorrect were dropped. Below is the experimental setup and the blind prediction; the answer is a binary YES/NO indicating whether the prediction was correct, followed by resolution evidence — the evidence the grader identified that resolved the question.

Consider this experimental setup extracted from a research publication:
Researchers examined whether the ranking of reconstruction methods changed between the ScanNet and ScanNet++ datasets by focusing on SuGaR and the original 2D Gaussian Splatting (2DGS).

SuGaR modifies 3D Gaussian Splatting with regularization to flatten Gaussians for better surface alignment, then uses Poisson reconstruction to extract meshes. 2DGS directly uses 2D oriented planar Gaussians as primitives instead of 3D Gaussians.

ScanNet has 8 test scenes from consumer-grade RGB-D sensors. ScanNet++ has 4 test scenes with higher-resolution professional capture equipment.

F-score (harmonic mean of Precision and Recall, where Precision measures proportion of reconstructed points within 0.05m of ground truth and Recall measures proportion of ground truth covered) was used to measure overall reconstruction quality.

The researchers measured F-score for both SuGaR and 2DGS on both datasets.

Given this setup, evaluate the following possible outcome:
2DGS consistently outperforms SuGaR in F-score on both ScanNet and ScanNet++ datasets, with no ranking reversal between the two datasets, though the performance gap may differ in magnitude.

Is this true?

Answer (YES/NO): NO